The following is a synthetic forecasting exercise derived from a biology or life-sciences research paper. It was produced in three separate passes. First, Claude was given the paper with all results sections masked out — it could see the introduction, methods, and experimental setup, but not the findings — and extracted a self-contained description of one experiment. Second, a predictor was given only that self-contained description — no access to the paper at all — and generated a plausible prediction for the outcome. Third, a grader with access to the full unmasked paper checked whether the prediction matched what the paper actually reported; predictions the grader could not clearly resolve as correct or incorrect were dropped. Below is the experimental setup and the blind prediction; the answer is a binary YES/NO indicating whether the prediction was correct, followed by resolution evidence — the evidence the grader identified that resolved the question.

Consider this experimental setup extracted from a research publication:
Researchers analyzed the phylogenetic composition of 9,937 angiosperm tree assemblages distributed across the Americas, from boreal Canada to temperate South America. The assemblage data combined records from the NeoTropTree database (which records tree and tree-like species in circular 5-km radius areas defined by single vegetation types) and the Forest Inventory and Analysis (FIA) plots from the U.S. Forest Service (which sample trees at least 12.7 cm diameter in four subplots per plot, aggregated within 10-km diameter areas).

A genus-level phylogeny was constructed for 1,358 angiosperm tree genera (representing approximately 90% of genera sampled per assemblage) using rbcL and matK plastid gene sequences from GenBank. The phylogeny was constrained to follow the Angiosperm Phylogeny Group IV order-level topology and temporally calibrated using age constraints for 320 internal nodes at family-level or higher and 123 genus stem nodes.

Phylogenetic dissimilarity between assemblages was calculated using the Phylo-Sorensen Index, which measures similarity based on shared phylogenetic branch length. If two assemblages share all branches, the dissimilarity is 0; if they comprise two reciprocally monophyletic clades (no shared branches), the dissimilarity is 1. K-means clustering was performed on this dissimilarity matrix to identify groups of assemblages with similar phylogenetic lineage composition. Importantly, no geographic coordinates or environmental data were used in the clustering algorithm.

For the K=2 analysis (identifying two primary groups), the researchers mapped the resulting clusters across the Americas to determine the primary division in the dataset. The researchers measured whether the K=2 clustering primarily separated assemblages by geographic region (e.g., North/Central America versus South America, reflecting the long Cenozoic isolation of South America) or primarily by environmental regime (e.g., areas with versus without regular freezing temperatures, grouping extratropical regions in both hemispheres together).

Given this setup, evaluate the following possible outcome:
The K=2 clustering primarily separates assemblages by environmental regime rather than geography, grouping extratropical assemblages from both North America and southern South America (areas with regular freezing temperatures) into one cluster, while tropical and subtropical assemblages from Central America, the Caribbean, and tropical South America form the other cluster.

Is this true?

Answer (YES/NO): YES